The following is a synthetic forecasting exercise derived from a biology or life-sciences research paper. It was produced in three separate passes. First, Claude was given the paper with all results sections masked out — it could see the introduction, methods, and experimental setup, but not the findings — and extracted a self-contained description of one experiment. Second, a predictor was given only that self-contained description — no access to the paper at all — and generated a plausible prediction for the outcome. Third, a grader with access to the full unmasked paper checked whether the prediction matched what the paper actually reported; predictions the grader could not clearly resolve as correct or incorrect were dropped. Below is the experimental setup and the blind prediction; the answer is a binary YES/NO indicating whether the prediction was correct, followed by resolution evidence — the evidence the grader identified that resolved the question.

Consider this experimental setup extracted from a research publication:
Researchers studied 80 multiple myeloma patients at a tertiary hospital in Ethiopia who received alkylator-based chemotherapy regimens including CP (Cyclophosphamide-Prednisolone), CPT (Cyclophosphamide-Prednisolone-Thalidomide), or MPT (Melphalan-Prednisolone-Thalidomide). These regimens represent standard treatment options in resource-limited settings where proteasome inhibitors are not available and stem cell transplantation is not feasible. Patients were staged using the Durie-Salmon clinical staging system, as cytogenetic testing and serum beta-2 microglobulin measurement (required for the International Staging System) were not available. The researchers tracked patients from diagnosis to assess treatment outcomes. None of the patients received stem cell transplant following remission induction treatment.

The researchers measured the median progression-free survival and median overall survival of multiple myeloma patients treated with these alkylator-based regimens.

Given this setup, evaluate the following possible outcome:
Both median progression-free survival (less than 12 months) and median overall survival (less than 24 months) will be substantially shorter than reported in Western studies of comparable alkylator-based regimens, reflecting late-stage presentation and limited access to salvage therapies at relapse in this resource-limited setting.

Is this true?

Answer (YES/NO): NO